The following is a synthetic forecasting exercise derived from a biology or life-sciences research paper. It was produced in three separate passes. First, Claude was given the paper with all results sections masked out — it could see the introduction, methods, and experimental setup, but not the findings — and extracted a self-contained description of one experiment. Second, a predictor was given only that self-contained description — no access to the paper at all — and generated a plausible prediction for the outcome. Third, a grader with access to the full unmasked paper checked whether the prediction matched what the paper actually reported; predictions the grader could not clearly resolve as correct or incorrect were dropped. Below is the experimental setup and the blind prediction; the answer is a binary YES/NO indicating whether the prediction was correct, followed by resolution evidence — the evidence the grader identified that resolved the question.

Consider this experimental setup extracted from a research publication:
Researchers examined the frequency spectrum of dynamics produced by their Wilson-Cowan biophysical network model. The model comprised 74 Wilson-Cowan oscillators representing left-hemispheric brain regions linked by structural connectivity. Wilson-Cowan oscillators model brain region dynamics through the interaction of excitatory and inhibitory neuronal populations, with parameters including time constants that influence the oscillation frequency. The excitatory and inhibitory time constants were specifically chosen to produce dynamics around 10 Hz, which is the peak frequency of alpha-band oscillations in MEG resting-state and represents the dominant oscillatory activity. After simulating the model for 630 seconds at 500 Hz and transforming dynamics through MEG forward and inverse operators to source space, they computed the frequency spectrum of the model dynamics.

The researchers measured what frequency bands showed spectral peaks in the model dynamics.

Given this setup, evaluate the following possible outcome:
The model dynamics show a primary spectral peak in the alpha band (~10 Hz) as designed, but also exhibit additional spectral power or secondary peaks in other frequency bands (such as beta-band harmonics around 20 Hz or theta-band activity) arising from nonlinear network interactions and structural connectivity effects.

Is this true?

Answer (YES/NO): NO